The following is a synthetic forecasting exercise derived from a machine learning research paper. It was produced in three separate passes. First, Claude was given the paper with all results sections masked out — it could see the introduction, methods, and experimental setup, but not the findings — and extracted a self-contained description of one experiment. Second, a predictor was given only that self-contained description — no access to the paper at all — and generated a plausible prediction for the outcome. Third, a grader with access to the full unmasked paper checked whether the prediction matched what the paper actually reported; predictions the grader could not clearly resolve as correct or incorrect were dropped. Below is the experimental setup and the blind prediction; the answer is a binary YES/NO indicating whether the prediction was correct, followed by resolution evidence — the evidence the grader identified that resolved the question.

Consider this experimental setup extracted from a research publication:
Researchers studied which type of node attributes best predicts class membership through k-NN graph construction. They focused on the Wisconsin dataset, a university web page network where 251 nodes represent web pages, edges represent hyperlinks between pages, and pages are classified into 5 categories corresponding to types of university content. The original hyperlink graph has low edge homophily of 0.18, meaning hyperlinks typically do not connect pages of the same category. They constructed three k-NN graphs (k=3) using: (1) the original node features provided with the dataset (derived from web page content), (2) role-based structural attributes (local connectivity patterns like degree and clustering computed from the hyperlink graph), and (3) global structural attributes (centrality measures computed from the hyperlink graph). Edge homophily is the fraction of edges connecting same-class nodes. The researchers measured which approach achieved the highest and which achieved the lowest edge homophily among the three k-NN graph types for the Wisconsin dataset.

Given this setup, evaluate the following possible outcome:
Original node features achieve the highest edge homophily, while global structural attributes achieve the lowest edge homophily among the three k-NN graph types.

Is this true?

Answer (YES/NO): YES